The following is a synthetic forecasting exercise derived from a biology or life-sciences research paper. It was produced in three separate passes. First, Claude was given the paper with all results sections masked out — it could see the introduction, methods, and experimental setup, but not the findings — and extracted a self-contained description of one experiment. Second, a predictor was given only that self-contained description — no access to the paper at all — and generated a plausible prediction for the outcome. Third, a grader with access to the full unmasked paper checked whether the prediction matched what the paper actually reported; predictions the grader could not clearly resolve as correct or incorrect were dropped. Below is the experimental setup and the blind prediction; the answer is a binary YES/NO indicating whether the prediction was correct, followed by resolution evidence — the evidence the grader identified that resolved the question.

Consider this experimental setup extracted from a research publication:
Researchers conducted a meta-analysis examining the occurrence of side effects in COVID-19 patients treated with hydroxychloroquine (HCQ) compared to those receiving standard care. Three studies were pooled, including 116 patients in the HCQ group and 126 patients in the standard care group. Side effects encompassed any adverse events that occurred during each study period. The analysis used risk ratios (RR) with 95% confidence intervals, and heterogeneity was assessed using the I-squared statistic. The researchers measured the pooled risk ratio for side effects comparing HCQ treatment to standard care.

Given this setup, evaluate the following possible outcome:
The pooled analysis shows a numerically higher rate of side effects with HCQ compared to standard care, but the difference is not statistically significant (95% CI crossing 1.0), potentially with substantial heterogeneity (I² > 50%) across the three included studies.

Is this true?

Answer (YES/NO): NO